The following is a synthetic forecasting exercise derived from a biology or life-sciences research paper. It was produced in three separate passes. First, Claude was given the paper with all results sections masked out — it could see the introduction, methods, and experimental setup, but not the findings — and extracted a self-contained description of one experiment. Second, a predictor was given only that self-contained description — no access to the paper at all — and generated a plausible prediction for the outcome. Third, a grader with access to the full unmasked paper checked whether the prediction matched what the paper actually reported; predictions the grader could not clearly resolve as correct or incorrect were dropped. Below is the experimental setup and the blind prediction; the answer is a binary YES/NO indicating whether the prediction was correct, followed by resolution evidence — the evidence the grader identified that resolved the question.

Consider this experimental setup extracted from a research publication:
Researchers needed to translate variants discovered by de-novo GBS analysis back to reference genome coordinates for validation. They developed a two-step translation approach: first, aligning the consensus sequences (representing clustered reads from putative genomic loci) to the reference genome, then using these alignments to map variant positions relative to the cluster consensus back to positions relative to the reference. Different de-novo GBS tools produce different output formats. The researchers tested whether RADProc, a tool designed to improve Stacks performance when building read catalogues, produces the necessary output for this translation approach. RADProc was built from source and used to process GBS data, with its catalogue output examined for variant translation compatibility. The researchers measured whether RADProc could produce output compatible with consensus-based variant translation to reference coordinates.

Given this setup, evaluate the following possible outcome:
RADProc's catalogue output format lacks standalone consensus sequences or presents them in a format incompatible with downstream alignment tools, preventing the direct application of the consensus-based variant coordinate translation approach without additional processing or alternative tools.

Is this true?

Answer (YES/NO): NO